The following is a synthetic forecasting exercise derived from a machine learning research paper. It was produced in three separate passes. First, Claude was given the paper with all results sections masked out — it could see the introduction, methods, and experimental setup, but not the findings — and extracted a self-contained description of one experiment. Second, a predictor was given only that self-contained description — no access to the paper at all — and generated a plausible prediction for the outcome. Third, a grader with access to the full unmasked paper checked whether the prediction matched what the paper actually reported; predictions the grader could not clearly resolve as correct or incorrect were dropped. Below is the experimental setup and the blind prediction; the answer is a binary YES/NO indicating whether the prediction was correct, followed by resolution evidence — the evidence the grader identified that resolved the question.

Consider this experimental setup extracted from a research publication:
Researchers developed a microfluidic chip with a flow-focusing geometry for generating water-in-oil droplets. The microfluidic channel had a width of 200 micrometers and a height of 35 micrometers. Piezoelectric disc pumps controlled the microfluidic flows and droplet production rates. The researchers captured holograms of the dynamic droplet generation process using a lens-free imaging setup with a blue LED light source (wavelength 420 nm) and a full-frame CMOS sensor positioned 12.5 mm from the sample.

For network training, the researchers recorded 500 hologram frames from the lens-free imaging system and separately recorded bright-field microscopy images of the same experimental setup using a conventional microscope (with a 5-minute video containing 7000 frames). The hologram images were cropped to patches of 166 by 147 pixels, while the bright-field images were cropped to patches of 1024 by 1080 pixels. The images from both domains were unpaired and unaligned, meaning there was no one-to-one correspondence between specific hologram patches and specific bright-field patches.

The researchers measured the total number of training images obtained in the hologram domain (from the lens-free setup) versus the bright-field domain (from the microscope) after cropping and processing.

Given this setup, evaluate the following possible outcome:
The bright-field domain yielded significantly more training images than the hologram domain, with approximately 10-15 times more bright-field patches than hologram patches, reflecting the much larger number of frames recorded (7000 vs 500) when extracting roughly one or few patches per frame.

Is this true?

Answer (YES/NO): NO